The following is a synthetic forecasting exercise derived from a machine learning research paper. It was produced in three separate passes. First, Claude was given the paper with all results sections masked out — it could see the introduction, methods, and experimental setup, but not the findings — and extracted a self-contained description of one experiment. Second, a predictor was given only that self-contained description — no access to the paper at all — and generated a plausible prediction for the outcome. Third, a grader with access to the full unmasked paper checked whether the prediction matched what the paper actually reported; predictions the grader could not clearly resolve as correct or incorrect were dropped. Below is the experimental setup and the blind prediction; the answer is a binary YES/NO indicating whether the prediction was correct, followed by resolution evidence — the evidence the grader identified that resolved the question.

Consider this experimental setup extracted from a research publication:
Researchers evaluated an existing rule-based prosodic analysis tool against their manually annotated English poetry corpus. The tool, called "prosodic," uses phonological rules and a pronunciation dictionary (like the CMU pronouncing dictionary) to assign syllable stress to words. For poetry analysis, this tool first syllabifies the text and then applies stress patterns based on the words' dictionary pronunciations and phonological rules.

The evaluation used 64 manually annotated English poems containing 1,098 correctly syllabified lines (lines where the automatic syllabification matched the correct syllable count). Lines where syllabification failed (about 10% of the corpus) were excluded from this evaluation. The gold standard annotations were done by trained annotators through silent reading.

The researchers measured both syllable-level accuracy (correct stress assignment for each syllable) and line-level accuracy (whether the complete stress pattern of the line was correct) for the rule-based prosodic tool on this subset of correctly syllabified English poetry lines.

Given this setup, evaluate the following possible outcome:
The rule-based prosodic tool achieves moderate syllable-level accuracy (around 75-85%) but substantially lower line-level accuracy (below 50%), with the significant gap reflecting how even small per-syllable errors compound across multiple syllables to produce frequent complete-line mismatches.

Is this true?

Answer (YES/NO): YES